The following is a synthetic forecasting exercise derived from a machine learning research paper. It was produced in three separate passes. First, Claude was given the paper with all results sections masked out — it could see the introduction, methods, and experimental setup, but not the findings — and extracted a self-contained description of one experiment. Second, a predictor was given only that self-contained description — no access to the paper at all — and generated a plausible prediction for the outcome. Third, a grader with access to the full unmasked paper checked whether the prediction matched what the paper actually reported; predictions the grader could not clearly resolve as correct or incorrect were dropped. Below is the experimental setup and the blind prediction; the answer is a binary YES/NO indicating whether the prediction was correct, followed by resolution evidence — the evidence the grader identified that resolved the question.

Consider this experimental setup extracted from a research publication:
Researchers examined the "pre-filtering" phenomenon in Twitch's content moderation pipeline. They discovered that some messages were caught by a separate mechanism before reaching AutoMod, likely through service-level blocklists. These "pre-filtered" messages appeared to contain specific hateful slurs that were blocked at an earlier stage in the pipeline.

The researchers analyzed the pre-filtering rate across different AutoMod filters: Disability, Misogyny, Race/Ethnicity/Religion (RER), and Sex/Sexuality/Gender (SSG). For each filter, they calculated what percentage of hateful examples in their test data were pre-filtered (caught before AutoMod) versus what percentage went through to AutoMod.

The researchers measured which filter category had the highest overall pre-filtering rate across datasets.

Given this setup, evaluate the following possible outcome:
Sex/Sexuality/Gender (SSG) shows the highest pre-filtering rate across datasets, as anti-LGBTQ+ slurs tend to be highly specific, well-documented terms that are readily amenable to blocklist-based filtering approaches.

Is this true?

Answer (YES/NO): YES